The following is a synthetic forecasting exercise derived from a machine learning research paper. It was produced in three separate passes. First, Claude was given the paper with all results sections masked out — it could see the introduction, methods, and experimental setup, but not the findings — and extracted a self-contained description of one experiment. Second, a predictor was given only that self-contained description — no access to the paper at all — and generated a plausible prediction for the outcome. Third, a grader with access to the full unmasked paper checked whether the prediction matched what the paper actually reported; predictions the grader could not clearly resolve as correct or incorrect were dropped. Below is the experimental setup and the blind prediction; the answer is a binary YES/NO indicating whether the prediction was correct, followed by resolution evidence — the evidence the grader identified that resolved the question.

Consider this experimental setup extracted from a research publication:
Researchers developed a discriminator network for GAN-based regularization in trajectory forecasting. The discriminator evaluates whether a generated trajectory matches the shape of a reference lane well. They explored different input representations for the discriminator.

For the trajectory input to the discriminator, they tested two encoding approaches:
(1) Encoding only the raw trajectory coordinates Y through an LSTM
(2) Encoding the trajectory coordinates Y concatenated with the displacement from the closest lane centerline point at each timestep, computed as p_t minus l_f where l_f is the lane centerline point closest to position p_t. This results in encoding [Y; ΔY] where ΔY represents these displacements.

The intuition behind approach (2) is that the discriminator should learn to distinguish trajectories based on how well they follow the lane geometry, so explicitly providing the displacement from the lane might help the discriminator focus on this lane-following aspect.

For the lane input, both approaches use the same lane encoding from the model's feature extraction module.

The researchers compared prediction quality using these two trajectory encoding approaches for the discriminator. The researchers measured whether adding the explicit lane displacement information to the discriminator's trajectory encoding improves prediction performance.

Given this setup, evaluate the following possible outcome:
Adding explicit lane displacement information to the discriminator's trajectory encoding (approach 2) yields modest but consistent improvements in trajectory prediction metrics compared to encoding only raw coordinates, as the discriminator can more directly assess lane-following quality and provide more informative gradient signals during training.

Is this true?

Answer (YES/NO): YES